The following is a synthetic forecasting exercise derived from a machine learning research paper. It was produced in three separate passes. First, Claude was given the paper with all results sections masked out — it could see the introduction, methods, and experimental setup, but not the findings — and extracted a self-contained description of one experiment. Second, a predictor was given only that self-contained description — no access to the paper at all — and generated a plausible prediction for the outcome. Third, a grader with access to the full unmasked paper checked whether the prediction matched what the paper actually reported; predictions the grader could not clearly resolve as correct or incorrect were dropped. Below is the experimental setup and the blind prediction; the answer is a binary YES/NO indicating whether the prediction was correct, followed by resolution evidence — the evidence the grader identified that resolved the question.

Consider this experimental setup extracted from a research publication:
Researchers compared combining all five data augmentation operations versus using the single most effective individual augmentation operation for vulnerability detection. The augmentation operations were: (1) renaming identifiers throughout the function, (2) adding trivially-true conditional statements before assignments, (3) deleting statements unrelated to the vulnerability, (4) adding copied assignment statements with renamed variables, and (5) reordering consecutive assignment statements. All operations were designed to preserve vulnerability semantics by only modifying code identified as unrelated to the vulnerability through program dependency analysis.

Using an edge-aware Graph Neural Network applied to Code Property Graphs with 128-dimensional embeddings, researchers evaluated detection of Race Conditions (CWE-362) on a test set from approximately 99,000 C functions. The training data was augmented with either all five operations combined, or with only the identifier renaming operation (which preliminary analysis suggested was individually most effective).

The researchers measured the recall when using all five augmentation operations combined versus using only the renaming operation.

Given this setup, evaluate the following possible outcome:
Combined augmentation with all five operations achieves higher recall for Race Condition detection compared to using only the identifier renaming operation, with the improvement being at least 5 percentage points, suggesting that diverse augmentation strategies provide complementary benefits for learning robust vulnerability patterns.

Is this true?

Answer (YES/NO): NO